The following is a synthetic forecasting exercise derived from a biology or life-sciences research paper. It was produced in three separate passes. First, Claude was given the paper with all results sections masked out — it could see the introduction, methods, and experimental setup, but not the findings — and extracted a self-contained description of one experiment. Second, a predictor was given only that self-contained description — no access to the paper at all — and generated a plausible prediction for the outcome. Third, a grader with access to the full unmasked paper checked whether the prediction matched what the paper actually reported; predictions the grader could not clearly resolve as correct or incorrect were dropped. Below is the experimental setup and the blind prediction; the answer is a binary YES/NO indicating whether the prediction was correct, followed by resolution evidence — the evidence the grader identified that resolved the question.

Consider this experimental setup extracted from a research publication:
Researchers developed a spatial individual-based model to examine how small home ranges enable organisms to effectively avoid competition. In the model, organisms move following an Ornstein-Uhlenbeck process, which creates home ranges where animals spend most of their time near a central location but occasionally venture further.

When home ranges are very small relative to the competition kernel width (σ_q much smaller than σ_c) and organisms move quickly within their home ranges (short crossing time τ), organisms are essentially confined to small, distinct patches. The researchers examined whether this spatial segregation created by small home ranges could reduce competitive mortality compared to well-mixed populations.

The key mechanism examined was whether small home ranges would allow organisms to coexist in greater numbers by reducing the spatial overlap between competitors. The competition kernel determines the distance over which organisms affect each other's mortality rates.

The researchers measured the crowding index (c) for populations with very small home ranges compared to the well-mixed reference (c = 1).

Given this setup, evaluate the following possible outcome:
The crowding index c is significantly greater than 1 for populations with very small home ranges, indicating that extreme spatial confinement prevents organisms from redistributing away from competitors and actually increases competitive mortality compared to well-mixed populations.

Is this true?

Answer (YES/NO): NO